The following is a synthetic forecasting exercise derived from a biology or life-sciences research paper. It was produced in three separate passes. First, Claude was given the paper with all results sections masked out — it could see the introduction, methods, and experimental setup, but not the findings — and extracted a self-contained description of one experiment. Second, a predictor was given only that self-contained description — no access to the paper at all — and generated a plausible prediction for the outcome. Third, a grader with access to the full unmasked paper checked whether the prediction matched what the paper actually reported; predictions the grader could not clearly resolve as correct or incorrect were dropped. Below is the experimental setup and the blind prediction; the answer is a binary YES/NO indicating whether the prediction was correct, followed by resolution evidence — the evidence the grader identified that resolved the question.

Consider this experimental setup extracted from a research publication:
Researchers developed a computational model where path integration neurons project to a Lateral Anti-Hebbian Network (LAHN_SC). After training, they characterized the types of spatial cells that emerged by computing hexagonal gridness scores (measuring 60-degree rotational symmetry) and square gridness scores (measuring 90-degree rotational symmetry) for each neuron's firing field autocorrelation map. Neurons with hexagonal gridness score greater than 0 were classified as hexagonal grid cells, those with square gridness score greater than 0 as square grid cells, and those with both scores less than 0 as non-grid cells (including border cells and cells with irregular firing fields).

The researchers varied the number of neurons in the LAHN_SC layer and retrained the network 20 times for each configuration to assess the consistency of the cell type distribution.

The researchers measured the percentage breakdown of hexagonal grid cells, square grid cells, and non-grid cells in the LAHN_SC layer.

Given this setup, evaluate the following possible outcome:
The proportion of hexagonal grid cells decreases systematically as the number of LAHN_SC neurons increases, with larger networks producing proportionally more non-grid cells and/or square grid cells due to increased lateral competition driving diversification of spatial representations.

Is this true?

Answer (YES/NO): NO